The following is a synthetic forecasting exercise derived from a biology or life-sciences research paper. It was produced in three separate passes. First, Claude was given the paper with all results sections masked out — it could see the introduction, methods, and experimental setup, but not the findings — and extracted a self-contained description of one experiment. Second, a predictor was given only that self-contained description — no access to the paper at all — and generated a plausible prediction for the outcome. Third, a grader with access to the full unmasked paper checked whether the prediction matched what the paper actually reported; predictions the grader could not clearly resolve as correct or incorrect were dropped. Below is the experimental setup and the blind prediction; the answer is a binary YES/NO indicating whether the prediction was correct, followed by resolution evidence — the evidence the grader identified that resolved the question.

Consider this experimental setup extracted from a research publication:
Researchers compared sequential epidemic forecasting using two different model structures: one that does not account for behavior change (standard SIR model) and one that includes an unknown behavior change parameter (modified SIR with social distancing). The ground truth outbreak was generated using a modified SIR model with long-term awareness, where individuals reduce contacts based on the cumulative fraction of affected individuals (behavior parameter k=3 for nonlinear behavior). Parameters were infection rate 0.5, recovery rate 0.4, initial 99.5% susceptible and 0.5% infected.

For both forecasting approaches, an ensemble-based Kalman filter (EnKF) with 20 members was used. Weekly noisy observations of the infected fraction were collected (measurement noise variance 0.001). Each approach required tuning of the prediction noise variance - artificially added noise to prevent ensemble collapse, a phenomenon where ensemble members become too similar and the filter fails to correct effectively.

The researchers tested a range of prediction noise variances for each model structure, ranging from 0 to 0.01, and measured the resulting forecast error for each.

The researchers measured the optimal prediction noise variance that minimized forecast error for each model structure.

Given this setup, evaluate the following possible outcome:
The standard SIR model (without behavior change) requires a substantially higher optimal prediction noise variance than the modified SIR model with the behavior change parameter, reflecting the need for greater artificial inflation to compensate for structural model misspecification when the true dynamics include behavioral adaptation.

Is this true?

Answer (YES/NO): NO